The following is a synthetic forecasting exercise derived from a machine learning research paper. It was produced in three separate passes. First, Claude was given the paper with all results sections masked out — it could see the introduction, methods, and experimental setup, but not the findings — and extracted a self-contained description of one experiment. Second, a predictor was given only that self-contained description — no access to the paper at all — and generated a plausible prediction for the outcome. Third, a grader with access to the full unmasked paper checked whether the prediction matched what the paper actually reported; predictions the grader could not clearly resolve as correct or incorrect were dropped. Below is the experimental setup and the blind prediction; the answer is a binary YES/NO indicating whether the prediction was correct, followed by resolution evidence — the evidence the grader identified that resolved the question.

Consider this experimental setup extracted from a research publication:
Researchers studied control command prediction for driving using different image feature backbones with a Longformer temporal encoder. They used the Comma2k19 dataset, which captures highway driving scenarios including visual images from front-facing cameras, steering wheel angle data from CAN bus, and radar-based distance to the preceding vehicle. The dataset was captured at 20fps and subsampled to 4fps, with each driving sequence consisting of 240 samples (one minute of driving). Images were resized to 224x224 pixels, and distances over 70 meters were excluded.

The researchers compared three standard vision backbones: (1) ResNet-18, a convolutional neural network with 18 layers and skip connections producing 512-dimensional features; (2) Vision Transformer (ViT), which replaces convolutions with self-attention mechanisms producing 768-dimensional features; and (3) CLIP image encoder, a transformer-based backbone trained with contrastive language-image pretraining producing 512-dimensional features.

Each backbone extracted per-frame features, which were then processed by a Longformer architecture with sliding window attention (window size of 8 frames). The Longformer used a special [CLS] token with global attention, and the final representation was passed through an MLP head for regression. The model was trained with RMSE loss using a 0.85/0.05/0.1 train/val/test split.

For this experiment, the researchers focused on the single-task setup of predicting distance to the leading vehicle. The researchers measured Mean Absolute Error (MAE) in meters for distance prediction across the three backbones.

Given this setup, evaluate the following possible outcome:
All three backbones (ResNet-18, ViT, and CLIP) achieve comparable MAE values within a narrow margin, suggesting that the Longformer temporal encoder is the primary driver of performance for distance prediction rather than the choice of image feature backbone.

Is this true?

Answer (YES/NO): NO